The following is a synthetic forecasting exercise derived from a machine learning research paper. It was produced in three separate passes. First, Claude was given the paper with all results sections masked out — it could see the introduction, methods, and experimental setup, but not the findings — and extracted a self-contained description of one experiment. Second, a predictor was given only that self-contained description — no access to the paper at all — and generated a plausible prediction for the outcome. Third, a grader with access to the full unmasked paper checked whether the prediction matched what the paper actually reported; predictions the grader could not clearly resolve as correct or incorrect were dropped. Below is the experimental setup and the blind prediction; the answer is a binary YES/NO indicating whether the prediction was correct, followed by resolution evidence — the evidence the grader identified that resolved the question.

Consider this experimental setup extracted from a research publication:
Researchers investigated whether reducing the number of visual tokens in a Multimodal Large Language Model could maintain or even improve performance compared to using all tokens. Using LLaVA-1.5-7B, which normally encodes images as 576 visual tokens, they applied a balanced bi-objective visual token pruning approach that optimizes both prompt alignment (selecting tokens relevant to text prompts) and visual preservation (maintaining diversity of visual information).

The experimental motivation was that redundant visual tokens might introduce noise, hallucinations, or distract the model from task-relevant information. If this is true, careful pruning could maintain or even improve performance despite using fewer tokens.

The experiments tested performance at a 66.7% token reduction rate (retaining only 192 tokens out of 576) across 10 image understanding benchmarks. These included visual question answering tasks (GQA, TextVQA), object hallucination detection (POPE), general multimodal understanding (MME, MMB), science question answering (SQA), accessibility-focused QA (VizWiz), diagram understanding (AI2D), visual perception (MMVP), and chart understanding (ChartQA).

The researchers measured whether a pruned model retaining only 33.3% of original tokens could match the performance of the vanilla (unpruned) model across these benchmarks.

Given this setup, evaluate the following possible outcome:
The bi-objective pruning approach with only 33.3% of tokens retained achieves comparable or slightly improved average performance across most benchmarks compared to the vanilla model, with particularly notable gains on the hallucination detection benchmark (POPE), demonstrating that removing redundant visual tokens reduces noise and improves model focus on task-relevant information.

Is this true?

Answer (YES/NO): NO